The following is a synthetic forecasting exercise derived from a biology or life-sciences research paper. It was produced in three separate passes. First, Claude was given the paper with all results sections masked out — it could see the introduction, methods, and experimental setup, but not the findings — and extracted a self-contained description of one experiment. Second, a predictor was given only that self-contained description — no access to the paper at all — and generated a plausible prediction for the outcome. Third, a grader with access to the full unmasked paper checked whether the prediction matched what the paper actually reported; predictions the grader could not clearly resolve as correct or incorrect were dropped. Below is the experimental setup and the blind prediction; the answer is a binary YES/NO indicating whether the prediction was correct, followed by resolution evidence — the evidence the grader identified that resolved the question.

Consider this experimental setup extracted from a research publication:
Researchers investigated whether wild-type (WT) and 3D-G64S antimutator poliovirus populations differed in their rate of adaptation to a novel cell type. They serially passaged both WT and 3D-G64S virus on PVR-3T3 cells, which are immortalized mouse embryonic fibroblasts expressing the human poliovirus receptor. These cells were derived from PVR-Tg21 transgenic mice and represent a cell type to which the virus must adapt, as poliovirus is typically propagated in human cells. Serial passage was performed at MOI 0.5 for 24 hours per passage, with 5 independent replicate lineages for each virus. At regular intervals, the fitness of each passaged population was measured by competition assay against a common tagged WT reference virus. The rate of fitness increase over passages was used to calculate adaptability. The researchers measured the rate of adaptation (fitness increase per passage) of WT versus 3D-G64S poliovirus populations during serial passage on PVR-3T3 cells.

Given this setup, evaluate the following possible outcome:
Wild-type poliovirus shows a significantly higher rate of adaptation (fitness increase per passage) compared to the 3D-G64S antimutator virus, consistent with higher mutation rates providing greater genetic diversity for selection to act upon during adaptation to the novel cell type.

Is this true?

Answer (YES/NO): NO